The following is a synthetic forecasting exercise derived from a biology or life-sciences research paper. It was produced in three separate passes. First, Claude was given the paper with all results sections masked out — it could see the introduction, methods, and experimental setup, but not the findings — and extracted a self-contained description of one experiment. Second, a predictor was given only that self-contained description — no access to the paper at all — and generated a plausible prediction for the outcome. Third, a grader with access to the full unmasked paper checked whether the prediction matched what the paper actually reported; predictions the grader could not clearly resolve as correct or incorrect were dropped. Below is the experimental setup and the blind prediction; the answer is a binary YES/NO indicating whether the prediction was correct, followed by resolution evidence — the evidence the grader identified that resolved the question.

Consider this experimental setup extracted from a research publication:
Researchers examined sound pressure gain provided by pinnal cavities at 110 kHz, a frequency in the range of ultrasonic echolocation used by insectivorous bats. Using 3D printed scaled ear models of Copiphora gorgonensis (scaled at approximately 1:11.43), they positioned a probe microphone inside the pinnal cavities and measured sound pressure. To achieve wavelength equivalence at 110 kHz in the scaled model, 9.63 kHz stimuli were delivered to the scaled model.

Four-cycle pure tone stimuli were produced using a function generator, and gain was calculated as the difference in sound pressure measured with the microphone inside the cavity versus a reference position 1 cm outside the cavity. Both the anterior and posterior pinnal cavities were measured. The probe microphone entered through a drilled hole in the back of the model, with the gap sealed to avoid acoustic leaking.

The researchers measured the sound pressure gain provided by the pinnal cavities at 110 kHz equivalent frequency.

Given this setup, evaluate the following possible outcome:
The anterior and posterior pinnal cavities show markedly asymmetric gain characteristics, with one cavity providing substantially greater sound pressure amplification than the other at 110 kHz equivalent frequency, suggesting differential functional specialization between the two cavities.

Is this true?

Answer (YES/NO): NO